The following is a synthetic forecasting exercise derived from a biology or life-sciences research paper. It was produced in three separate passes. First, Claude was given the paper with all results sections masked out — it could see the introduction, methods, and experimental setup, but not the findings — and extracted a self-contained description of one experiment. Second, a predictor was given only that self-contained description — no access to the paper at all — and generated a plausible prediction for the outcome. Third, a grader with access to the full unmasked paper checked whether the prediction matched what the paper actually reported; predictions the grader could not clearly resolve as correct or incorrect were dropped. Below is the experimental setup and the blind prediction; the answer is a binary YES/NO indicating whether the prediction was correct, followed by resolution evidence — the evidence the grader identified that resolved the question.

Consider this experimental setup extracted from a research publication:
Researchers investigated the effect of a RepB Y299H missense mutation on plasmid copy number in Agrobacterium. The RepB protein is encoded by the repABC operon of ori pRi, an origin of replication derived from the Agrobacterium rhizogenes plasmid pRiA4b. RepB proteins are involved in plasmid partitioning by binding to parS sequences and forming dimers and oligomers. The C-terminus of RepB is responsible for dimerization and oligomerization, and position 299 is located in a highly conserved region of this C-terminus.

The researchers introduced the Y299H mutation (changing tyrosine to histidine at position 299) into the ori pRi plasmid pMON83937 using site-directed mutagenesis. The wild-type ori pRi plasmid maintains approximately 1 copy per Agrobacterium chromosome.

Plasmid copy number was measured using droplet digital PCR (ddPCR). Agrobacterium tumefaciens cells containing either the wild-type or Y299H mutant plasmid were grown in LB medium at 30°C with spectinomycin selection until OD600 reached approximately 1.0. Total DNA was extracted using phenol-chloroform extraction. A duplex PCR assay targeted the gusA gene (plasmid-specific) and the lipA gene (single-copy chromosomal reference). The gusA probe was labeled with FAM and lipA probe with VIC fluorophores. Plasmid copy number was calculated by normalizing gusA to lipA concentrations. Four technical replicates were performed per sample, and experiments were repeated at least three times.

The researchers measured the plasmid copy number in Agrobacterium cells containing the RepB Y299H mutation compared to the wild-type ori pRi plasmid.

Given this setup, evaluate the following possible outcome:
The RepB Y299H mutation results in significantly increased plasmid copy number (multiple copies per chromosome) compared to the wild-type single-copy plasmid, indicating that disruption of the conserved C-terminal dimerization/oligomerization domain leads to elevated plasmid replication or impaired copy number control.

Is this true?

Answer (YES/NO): YES